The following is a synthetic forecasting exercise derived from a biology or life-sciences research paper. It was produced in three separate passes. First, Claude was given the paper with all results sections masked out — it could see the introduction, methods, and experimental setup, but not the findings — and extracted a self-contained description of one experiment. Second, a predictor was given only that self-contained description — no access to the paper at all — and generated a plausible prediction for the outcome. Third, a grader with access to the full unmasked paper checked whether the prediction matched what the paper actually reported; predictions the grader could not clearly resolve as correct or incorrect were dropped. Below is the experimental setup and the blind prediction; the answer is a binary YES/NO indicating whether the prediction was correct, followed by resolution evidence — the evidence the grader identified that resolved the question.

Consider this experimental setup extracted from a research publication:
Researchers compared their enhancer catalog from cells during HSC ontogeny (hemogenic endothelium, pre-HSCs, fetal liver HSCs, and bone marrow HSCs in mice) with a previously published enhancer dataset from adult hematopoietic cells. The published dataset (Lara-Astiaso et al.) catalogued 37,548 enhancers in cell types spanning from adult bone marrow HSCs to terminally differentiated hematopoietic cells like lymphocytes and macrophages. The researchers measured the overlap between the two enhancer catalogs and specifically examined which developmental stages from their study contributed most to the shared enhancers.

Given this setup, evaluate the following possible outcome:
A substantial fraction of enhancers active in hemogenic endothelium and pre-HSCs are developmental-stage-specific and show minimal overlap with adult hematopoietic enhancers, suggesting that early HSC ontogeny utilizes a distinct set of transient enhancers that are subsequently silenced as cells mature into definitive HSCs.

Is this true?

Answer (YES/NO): YES